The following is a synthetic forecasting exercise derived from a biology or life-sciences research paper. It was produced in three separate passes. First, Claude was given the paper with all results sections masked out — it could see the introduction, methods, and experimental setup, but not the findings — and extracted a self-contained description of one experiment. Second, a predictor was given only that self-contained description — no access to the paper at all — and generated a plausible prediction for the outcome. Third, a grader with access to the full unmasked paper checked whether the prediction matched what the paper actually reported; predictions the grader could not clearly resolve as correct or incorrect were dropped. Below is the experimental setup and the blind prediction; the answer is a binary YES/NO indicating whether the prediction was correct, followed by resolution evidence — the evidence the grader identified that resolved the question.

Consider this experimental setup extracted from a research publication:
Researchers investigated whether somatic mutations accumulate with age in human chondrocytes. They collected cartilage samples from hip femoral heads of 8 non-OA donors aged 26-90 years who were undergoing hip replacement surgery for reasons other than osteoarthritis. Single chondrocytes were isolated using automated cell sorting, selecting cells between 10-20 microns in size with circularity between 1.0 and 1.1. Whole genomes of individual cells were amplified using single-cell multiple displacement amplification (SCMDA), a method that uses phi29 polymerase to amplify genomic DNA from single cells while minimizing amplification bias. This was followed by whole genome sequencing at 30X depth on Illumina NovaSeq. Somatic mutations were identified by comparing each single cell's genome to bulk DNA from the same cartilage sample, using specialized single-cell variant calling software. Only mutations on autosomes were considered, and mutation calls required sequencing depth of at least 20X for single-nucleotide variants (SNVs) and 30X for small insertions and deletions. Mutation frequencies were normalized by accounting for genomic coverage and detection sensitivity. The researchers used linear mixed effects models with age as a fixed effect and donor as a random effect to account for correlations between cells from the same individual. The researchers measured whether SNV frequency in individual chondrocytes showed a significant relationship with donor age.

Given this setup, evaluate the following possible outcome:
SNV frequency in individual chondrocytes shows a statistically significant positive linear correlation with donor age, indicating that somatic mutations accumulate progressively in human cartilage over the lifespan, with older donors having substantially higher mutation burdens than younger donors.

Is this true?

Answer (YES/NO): YES